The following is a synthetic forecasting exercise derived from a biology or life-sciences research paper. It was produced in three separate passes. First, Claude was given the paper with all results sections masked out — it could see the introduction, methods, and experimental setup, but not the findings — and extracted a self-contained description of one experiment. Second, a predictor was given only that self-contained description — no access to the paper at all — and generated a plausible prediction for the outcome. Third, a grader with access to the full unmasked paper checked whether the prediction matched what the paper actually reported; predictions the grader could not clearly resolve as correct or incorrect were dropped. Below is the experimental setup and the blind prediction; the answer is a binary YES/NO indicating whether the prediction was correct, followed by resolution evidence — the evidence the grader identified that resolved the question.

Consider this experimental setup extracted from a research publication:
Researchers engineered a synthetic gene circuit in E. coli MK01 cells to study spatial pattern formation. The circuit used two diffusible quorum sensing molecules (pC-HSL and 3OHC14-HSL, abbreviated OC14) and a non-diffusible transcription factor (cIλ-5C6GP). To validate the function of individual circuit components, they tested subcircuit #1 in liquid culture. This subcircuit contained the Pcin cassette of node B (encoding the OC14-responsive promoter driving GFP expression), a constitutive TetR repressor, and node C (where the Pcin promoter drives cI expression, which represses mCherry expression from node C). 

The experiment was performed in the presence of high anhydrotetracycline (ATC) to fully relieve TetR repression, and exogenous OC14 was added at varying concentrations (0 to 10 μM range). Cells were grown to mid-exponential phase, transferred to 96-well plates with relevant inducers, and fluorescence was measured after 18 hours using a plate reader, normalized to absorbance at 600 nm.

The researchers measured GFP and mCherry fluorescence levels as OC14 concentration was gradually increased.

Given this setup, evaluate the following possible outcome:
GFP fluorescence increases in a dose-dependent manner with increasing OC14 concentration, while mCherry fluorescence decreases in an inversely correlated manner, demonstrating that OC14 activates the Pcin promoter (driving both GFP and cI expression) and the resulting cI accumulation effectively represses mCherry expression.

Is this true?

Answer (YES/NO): YES